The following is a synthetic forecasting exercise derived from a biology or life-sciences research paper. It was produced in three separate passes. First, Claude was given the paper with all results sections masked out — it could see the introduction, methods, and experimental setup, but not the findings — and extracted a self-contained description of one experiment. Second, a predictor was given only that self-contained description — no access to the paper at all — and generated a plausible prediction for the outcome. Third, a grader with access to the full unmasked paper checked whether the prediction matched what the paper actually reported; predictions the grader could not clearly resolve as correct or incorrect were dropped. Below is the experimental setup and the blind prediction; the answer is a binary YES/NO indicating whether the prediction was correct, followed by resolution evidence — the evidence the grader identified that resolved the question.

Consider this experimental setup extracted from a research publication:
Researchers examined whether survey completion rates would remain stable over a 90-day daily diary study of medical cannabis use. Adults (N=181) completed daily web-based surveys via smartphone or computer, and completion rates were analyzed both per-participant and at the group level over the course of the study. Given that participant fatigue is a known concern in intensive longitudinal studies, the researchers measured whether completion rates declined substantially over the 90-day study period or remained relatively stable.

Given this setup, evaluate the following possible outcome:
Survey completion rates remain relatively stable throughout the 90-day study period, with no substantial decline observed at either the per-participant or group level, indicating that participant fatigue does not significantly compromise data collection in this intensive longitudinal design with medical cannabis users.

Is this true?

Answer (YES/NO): YES